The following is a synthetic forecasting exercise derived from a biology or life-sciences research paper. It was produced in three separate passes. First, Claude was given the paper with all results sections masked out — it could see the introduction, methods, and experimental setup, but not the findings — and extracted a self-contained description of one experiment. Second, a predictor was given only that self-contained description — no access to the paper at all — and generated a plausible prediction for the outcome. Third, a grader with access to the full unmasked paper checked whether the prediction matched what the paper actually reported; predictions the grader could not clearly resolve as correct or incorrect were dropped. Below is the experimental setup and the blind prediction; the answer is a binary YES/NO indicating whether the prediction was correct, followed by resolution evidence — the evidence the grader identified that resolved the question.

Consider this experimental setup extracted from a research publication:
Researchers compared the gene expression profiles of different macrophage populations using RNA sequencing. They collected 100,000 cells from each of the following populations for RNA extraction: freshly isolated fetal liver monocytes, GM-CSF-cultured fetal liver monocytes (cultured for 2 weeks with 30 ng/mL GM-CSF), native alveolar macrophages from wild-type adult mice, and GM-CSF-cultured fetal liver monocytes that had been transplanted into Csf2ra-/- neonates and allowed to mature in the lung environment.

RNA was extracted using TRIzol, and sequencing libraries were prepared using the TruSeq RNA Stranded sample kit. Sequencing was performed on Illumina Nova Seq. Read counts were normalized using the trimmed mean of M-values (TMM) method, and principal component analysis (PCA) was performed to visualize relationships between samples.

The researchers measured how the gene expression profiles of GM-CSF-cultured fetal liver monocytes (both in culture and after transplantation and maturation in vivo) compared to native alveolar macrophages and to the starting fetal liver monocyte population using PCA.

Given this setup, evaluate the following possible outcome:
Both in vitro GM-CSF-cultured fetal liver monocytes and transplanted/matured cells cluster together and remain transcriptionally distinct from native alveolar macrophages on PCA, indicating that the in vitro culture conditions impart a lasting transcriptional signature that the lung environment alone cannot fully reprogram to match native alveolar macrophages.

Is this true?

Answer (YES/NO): NO